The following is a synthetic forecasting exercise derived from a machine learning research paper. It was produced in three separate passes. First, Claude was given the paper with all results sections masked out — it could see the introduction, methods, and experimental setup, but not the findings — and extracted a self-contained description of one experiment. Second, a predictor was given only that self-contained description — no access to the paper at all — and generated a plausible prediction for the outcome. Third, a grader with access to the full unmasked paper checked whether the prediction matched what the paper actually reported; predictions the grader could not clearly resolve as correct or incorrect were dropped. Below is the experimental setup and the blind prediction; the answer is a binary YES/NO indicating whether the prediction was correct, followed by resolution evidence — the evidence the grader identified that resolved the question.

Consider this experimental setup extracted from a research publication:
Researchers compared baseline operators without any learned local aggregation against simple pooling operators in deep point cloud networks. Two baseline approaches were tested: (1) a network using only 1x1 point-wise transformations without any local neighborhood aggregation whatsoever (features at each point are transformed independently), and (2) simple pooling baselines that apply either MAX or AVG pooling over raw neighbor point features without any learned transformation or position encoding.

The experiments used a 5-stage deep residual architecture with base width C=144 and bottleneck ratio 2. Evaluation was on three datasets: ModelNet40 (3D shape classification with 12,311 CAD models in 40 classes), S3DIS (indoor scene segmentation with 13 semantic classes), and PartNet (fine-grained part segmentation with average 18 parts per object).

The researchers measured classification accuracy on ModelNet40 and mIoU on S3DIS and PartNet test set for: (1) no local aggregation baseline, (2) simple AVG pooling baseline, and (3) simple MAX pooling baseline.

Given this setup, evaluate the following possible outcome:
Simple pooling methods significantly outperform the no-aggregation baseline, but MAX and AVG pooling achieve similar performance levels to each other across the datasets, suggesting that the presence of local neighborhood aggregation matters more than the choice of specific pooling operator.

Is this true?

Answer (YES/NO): NO